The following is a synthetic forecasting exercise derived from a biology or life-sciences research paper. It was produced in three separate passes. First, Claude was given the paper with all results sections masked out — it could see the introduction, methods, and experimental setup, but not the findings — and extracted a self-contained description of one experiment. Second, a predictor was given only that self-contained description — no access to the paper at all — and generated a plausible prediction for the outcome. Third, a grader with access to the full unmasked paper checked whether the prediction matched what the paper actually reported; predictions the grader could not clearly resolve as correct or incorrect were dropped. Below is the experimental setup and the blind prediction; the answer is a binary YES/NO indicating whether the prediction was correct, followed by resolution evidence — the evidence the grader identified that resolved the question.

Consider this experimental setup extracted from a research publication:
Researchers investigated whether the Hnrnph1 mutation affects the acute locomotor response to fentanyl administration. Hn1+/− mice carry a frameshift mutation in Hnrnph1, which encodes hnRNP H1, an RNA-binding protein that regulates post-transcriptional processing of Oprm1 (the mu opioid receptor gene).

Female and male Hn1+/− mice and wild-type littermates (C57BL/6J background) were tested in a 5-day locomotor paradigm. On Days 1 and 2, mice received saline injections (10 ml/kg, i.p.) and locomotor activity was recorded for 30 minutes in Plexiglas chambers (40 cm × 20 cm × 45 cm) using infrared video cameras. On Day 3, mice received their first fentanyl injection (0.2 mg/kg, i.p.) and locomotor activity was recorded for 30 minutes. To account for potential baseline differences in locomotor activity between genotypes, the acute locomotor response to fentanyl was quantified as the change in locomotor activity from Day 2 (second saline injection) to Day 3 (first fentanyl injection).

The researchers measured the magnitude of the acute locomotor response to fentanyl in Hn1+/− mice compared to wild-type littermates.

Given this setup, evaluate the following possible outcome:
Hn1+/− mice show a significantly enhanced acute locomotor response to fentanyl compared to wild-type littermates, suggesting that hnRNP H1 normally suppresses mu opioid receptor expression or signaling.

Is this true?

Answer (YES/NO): NO